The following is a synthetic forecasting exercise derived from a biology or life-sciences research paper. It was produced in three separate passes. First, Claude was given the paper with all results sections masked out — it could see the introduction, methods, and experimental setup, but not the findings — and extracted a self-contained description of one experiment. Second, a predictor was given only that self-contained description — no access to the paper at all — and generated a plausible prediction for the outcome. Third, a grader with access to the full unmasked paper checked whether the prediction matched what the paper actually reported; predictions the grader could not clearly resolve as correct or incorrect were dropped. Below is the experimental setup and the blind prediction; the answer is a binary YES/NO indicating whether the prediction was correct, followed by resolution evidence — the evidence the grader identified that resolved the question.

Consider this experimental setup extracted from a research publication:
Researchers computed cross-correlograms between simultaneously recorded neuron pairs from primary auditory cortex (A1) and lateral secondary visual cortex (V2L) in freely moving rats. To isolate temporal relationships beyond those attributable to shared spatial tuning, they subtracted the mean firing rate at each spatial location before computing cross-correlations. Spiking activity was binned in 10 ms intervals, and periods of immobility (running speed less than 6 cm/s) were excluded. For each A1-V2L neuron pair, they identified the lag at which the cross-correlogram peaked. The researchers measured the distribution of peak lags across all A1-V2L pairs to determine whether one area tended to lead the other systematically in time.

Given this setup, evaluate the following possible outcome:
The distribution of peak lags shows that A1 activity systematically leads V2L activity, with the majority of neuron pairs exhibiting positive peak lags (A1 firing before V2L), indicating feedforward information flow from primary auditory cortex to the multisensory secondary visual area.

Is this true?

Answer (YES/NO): NO